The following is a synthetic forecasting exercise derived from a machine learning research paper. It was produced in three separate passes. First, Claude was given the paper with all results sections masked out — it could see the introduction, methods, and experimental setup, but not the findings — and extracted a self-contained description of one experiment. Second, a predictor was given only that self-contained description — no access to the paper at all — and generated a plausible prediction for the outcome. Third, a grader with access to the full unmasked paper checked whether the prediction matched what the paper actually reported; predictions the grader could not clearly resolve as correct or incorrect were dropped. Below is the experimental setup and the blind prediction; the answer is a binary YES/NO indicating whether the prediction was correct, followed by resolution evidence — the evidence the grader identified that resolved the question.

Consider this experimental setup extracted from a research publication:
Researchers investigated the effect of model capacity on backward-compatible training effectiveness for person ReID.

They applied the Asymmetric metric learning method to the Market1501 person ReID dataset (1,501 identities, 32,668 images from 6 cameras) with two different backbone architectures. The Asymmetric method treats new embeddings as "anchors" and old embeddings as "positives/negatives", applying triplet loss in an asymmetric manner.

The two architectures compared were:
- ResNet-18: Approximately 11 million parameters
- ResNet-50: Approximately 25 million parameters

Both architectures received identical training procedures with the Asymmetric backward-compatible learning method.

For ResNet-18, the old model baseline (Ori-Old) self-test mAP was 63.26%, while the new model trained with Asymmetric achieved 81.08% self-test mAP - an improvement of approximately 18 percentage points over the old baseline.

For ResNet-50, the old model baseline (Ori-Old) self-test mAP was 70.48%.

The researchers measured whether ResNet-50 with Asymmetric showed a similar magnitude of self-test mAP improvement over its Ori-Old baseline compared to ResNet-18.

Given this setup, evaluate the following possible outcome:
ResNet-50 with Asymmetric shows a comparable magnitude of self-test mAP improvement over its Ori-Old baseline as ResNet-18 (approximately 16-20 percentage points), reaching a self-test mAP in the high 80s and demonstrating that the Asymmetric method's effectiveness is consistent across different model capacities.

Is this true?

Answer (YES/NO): NO